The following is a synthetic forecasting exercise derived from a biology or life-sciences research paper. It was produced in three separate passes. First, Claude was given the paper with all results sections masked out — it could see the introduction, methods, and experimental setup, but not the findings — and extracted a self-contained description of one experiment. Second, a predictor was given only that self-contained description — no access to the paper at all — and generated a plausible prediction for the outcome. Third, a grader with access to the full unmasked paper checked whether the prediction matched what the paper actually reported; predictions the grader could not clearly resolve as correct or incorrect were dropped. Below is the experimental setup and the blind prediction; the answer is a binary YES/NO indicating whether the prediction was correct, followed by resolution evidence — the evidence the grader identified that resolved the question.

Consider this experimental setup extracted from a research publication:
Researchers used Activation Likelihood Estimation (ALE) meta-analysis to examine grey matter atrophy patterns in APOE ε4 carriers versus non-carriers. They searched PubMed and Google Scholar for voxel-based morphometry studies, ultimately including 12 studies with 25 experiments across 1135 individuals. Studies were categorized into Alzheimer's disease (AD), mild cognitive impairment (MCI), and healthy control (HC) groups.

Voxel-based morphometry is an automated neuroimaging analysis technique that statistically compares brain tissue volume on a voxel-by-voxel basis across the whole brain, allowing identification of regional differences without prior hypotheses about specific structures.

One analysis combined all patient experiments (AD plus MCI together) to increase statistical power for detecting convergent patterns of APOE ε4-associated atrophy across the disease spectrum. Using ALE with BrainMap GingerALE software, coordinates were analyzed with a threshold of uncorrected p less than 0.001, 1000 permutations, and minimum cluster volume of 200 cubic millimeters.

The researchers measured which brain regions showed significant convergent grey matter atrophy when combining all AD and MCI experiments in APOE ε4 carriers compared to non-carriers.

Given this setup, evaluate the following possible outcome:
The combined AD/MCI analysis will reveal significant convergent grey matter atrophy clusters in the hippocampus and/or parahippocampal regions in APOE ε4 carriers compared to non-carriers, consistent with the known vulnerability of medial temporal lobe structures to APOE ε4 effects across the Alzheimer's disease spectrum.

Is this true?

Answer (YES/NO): YES